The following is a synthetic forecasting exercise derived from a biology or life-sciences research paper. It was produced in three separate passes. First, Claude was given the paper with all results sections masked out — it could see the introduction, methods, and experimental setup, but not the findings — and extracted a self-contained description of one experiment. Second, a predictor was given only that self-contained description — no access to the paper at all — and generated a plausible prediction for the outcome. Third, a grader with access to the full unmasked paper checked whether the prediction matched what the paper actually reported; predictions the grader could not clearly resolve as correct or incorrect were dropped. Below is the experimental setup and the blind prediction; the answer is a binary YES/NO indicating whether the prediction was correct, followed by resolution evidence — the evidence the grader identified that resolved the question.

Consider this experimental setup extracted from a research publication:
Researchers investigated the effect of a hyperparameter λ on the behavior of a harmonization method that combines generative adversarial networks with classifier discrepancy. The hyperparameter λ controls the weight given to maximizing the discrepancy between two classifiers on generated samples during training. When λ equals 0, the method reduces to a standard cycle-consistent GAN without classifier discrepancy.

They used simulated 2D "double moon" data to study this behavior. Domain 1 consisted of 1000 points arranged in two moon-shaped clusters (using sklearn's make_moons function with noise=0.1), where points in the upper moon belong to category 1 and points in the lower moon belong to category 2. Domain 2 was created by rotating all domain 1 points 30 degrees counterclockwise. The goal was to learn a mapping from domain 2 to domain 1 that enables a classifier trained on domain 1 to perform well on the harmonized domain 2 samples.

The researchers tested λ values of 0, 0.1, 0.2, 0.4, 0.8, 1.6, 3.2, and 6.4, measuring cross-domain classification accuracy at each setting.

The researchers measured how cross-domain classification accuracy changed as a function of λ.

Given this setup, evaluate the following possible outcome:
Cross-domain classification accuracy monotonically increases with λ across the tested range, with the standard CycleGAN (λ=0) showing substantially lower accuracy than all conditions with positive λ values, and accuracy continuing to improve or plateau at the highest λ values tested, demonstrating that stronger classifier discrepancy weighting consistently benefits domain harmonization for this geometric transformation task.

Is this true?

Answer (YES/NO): NO